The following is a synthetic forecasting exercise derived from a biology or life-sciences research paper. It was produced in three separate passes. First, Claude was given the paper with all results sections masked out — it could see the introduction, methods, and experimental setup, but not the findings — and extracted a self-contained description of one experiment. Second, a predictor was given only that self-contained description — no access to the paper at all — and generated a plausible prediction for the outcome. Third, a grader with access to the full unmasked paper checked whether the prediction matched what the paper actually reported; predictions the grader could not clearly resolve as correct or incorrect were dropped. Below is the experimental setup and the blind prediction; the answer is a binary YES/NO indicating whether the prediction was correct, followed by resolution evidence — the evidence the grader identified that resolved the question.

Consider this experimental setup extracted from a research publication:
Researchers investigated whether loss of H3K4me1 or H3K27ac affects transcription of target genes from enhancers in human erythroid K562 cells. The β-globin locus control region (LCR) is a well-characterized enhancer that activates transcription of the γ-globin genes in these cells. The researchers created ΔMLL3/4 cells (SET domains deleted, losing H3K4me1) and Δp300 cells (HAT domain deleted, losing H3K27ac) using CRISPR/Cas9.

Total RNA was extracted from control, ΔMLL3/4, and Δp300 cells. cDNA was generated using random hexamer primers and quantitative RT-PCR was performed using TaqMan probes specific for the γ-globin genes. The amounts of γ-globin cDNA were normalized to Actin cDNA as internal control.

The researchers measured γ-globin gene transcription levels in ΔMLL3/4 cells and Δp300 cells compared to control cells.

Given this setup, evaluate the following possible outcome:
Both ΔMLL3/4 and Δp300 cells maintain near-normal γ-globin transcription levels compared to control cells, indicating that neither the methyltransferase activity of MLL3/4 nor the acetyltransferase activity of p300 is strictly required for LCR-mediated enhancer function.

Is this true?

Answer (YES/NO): NO